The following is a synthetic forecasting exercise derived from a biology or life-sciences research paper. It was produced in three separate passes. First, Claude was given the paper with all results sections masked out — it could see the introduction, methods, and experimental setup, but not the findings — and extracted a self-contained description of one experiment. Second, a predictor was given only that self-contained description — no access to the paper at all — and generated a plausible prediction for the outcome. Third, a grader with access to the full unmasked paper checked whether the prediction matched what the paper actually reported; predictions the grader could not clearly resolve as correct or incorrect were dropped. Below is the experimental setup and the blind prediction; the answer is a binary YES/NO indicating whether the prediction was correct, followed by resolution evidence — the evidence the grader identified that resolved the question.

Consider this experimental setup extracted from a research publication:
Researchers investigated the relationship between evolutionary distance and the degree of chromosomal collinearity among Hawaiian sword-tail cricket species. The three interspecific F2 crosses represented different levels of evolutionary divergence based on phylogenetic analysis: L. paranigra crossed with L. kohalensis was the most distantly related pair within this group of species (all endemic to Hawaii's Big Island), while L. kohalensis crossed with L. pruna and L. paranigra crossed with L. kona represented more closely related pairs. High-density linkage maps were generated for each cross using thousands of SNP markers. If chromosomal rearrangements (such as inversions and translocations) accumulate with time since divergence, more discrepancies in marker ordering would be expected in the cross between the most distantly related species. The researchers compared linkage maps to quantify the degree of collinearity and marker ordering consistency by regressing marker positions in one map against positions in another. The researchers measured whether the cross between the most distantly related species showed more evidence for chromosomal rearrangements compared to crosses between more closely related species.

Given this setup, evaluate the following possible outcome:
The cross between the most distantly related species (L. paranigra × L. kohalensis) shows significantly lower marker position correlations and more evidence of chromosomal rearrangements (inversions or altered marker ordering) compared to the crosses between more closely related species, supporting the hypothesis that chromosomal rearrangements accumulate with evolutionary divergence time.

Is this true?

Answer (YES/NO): NO